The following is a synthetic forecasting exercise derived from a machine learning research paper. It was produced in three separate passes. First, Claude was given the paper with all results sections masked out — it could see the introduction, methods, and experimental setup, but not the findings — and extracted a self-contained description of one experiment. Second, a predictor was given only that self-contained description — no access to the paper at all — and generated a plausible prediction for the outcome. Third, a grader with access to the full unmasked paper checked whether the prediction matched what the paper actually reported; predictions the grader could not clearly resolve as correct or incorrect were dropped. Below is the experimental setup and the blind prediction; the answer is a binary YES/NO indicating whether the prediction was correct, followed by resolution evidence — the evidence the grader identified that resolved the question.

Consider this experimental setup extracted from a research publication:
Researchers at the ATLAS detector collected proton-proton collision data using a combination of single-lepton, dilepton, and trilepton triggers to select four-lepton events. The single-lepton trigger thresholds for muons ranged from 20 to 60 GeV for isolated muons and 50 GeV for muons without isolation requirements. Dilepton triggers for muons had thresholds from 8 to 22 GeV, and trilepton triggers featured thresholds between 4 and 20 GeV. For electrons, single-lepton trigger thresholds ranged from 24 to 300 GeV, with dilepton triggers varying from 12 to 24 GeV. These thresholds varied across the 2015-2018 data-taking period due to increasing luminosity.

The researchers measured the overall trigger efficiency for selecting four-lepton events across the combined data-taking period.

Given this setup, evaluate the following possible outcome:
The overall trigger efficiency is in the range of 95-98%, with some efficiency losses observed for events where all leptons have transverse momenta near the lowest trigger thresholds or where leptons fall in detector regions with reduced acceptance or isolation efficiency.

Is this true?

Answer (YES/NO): NO